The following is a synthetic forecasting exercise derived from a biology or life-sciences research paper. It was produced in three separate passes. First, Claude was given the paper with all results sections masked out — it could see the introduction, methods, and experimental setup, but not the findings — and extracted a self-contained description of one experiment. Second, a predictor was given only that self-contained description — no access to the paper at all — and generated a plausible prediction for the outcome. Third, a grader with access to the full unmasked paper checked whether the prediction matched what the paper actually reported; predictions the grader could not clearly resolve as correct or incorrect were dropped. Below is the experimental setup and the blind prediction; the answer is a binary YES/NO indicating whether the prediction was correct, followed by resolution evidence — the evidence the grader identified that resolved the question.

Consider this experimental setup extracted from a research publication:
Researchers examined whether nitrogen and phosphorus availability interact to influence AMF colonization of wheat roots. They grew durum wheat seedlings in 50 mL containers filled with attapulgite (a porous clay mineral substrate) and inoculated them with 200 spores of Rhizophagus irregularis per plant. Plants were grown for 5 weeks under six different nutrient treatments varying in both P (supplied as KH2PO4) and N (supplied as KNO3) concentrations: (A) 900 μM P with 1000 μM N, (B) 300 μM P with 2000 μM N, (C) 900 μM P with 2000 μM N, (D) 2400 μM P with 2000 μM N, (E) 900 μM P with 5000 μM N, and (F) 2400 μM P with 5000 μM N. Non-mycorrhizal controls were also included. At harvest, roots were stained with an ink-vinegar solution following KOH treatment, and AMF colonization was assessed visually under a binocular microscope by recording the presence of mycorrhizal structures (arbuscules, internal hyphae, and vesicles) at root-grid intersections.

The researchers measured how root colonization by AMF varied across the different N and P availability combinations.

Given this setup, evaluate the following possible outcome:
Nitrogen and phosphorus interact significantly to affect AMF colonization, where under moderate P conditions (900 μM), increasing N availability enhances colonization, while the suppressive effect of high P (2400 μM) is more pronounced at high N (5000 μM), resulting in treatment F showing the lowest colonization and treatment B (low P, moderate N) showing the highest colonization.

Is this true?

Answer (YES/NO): NO